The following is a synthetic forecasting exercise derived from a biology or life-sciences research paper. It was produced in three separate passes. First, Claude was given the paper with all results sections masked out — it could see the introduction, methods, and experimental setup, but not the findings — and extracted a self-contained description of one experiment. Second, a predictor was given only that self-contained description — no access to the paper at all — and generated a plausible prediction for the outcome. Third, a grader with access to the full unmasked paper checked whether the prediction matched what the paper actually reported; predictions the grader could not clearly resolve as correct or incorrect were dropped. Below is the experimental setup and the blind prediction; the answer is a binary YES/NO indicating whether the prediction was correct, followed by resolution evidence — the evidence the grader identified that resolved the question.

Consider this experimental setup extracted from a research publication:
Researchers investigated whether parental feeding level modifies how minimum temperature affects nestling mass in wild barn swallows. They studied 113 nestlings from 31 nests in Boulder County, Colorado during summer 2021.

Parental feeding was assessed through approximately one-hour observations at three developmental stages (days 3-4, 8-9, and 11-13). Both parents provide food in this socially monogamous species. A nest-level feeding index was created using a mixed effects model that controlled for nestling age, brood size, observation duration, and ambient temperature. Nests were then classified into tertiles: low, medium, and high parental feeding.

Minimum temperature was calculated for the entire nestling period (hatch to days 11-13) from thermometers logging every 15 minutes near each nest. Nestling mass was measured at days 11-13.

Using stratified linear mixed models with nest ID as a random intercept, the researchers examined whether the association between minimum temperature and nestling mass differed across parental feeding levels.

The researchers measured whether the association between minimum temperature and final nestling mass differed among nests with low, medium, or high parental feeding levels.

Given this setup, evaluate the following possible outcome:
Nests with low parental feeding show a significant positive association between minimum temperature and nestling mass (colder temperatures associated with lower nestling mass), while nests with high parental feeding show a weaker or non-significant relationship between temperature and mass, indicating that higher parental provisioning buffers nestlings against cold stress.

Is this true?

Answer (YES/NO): NO